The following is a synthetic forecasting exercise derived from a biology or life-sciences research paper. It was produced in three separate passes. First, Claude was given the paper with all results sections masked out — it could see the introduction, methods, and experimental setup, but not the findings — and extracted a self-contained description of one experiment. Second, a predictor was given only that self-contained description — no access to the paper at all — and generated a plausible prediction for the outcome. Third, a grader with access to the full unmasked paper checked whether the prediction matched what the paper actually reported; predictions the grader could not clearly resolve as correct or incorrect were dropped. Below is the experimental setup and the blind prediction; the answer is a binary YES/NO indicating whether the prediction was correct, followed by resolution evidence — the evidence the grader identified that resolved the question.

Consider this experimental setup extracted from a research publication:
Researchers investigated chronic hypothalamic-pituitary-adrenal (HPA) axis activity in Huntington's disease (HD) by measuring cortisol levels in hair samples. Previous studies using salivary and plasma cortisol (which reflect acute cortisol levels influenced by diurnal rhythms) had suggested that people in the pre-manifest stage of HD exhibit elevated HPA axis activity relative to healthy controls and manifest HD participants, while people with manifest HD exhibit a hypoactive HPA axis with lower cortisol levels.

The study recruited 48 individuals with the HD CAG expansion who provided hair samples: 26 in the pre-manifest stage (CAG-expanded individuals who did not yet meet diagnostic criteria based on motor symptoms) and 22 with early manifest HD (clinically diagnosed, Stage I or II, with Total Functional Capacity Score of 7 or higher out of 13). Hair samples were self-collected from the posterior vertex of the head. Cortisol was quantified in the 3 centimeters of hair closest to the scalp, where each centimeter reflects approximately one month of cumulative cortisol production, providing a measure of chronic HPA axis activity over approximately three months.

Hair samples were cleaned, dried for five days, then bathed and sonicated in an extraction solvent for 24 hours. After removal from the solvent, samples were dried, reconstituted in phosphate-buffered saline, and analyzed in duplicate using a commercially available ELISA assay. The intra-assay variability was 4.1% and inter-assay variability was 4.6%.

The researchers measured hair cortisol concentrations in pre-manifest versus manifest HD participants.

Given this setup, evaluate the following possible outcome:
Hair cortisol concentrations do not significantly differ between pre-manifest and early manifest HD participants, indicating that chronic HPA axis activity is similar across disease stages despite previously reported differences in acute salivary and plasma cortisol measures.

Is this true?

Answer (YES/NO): YES